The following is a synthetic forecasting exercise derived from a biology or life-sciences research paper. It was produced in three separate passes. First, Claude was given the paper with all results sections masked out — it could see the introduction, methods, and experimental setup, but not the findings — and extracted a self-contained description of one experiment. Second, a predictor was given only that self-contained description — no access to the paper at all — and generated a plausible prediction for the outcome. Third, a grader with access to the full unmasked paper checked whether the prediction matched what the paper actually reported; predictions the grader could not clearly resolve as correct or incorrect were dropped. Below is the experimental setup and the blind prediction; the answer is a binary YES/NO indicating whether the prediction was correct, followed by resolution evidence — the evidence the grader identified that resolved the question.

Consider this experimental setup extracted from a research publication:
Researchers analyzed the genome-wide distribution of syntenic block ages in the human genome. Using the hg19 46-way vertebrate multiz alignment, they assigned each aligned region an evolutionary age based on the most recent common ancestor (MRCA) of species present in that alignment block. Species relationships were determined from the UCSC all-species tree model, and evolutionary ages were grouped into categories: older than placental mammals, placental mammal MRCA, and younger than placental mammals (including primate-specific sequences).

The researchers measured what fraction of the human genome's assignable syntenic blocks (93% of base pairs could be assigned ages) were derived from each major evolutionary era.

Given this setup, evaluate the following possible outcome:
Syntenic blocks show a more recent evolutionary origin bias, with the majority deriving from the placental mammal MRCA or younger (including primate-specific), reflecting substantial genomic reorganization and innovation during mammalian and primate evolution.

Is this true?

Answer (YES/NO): YES